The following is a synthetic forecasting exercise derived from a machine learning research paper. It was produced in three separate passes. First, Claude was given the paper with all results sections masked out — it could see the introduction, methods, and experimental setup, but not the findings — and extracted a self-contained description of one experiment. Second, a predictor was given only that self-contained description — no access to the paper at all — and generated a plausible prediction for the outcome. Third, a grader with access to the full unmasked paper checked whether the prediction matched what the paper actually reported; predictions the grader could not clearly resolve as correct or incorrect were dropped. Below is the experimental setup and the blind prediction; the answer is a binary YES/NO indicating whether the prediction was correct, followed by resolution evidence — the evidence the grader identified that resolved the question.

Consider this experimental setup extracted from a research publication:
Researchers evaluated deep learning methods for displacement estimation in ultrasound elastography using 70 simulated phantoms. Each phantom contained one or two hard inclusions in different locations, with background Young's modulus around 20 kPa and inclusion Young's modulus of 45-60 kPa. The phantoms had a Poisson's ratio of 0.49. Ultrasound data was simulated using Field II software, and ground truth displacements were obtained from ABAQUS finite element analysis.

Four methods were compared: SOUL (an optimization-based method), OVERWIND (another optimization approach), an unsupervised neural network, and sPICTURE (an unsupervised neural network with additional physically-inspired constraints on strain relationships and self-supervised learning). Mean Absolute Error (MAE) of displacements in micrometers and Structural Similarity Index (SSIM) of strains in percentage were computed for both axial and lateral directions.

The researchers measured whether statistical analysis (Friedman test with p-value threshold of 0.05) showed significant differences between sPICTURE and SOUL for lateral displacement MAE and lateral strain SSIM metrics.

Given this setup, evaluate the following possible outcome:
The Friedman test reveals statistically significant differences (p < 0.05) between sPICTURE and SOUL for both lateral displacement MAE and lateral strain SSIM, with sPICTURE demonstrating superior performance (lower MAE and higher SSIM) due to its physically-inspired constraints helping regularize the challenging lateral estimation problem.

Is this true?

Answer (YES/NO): NO